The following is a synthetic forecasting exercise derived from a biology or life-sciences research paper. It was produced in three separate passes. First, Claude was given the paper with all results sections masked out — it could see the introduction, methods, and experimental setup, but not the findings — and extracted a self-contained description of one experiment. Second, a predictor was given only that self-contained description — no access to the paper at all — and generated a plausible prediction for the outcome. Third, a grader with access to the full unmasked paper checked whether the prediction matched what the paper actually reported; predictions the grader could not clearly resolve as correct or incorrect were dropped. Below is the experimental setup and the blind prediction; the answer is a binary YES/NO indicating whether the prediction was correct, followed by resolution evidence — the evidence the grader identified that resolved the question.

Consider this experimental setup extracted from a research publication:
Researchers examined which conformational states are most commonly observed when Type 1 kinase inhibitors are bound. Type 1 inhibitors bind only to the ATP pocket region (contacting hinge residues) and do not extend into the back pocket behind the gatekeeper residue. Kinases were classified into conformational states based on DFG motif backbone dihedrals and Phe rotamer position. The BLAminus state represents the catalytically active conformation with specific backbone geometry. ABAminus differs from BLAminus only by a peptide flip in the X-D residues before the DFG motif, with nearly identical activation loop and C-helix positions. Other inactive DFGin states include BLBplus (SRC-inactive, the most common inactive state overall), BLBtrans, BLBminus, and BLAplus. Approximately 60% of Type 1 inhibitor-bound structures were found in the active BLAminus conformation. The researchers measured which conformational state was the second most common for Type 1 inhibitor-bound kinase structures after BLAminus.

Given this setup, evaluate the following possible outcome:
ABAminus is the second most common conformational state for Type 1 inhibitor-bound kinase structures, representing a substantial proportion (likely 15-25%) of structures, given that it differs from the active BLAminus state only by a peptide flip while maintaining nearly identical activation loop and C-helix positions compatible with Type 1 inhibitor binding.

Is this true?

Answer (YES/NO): YES